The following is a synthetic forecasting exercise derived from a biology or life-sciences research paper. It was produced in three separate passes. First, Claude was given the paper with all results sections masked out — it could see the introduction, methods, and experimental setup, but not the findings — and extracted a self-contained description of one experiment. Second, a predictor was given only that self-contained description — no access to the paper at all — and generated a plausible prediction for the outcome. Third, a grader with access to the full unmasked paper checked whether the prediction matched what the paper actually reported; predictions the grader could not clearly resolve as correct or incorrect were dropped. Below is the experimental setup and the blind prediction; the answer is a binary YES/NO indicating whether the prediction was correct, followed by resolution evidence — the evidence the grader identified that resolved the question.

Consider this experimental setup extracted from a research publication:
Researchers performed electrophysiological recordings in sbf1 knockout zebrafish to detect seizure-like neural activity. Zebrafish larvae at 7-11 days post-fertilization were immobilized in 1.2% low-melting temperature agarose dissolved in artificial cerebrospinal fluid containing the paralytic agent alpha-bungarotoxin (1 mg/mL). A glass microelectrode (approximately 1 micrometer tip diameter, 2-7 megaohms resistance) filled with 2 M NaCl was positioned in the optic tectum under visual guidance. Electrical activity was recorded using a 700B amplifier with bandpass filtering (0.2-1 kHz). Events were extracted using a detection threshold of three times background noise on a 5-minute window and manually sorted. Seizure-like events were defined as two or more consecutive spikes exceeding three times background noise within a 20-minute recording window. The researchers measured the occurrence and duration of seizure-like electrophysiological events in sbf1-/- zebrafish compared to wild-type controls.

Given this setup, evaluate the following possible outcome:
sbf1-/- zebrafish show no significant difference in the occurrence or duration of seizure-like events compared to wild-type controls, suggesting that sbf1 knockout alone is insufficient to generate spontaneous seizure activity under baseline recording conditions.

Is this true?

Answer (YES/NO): NO